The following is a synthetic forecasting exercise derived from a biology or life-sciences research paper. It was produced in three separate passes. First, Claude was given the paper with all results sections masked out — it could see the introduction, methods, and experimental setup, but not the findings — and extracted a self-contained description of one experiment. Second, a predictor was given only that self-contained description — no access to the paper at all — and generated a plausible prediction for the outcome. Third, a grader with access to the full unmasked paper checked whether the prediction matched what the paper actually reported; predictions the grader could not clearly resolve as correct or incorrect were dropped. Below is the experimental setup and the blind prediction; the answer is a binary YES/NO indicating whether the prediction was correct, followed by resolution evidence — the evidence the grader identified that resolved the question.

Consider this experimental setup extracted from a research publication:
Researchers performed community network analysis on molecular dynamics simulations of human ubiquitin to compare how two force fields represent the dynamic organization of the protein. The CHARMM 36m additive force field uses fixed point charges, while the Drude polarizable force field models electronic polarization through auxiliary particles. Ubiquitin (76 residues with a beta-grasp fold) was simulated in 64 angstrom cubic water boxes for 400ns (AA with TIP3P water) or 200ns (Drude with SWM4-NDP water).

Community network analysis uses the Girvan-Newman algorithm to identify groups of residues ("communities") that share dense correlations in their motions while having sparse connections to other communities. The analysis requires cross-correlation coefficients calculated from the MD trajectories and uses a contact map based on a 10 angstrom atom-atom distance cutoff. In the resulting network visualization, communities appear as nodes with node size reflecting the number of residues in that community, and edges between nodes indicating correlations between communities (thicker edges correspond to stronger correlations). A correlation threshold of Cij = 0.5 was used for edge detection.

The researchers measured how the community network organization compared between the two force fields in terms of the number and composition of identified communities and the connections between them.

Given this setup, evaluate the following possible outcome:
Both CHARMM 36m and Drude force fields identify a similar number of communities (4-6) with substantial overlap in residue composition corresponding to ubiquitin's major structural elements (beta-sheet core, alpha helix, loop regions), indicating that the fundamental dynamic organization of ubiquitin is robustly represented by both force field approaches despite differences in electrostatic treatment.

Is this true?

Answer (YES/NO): NO